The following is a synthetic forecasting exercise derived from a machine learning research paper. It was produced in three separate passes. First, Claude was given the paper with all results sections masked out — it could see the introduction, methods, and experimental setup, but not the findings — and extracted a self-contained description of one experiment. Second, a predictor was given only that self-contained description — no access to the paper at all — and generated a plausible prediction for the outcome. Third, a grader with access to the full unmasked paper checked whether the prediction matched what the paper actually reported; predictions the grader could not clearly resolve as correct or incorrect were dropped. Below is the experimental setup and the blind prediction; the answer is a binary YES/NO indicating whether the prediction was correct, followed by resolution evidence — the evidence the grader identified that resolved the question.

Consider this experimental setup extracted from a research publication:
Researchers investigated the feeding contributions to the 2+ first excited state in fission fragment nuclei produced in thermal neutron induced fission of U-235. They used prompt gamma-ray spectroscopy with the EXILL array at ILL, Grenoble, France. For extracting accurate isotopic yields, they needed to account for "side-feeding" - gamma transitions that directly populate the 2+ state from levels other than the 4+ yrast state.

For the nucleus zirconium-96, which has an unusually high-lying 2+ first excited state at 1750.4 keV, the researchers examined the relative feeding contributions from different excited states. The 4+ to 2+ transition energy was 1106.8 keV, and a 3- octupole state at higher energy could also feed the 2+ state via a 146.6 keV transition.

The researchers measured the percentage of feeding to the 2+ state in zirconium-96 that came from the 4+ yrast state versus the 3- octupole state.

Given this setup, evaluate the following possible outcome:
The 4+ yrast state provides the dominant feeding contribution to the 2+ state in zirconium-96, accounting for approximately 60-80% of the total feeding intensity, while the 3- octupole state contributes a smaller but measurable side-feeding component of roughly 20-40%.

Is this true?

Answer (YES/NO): NO